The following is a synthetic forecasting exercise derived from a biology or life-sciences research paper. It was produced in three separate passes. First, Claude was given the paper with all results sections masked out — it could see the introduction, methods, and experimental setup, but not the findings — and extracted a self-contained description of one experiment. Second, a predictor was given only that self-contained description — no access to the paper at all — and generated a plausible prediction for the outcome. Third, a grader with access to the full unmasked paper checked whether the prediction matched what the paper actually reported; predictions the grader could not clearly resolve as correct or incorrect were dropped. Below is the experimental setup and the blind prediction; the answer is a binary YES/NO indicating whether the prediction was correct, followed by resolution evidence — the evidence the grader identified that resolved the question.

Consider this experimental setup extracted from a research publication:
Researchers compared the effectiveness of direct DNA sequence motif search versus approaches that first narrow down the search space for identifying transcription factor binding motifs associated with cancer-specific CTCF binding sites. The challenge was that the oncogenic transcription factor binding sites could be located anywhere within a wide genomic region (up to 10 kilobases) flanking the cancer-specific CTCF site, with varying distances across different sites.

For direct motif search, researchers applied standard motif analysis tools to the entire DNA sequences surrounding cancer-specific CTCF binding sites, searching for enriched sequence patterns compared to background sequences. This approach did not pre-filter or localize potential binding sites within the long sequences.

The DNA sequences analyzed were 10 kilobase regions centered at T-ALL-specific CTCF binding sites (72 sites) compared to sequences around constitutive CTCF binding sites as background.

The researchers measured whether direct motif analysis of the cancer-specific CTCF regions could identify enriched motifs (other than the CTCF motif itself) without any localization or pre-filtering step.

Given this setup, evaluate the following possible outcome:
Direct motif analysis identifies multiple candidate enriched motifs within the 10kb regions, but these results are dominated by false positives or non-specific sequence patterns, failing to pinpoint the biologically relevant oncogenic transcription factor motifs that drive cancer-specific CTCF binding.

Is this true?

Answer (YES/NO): NO